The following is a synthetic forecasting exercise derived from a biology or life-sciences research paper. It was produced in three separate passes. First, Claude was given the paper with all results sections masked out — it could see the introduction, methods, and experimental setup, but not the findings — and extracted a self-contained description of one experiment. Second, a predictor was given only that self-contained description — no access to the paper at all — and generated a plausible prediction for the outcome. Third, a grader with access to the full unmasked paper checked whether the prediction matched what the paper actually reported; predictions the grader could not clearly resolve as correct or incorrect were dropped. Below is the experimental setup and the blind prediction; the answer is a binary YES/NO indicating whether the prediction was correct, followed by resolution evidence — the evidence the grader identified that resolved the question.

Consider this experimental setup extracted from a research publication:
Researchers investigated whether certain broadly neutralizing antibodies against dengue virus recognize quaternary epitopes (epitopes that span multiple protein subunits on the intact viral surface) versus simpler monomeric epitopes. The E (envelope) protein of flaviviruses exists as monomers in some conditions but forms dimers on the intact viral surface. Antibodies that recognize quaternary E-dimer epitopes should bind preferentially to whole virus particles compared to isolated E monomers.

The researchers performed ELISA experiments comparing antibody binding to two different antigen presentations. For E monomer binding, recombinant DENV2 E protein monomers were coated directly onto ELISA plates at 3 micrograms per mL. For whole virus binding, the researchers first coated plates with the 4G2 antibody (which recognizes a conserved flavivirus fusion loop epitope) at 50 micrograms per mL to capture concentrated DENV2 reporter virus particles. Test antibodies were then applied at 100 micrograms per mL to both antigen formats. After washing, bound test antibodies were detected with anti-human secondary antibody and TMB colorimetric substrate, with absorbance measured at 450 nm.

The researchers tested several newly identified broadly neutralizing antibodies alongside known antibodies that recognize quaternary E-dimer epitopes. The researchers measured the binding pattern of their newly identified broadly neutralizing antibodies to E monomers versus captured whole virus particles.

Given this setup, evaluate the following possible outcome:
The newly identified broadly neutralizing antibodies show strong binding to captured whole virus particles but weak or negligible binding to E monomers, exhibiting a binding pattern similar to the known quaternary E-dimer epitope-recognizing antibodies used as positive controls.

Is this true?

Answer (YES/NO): YES